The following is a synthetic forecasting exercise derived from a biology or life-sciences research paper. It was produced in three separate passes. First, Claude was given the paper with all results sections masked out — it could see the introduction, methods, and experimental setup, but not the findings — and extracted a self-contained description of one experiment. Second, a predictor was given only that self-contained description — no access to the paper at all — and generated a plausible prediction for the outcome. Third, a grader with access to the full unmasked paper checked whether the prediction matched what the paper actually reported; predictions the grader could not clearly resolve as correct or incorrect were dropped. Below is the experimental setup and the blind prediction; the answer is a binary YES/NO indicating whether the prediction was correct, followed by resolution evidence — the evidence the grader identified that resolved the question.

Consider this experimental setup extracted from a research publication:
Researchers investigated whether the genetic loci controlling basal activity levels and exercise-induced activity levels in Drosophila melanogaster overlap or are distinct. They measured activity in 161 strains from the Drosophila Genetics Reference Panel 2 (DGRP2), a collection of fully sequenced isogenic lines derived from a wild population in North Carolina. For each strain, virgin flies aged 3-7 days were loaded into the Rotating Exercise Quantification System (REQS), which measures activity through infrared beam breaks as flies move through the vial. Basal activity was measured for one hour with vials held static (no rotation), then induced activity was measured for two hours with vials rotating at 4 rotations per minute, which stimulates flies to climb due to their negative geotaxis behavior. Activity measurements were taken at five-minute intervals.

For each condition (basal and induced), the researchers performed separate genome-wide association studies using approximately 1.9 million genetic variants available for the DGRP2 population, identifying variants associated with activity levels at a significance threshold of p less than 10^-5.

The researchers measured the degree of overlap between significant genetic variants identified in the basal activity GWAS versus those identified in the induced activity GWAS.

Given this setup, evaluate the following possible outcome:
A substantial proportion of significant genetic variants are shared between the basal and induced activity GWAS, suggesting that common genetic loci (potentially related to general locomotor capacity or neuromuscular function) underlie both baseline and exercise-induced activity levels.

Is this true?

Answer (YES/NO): NO